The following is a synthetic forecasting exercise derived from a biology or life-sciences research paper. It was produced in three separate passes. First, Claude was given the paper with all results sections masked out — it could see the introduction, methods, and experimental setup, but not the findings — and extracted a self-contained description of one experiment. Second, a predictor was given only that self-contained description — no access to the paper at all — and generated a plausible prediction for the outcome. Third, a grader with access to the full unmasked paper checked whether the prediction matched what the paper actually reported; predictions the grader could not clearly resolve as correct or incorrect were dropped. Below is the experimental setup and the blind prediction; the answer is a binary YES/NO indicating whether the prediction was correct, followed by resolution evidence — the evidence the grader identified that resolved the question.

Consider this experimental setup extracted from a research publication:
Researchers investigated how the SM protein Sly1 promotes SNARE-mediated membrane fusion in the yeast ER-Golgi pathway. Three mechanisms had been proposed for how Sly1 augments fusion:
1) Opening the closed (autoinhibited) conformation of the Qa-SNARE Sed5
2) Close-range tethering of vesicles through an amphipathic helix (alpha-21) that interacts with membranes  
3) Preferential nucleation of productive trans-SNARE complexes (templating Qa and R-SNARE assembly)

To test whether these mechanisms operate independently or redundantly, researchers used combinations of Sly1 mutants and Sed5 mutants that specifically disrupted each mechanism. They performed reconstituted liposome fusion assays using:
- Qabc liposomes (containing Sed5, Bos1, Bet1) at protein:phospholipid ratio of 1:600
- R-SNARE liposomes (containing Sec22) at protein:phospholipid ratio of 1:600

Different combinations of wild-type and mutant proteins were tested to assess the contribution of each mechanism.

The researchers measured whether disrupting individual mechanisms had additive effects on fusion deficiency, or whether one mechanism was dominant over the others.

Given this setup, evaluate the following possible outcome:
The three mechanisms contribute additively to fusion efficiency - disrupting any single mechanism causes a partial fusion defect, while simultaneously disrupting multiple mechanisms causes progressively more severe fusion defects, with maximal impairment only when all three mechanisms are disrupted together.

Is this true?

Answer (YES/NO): NO